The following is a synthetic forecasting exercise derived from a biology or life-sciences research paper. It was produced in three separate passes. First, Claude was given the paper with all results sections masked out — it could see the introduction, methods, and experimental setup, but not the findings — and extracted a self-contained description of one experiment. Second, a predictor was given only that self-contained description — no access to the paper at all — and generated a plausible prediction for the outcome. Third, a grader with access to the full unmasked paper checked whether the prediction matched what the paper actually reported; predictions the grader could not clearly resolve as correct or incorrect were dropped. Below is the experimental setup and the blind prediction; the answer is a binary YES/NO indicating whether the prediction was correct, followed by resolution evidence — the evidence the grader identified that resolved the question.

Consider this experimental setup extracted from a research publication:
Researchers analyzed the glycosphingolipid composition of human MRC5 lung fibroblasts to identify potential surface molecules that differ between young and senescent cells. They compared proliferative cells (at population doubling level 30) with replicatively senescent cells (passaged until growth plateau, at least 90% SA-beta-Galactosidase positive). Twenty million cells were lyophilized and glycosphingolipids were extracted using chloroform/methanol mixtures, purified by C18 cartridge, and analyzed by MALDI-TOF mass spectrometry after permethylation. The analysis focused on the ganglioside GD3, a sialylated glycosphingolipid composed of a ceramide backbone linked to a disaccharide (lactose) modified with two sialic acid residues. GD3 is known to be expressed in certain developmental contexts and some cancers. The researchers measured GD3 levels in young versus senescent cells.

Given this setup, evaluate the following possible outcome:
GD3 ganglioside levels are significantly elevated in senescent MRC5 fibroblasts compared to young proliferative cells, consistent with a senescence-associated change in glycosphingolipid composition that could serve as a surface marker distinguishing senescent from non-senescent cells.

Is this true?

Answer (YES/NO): YES